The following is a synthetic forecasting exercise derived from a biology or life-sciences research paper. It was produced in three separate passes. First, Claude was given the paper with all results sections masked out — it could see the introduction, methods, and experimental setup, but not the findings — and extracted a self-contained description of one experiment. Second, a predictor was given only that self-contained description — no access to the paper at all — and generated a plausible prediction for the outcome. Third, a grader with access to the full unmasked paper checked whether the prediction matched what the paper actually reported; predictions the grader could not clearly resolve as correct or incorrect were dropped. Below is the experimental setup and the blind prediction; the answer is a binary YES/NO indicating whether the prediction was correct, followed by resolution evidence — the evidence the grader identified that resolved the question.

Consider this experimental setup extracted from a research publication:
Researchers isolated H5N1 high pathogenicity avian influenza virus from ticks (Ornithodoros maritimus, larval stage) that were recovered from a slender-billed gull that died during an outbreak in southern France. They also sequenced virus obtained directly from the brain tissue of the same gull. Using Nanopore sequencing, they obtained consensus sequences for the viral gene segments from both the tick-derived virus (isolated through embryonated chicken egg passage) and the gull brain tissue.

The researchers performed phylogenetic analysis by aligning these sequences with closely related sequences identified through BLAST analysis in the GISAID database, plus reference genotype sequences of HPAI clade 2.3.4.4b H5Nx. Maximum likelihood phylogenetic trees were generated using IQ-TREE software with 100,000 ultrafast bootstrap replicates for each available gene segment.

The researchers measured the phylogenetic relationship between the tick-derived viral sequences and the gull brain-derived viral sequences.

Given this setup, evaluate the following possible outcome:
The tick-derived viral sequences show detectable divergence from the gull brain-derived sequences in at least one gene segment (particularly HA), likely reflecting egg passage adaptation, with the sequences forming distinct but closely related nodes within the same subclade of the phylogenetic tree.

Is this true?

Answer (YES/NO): NO